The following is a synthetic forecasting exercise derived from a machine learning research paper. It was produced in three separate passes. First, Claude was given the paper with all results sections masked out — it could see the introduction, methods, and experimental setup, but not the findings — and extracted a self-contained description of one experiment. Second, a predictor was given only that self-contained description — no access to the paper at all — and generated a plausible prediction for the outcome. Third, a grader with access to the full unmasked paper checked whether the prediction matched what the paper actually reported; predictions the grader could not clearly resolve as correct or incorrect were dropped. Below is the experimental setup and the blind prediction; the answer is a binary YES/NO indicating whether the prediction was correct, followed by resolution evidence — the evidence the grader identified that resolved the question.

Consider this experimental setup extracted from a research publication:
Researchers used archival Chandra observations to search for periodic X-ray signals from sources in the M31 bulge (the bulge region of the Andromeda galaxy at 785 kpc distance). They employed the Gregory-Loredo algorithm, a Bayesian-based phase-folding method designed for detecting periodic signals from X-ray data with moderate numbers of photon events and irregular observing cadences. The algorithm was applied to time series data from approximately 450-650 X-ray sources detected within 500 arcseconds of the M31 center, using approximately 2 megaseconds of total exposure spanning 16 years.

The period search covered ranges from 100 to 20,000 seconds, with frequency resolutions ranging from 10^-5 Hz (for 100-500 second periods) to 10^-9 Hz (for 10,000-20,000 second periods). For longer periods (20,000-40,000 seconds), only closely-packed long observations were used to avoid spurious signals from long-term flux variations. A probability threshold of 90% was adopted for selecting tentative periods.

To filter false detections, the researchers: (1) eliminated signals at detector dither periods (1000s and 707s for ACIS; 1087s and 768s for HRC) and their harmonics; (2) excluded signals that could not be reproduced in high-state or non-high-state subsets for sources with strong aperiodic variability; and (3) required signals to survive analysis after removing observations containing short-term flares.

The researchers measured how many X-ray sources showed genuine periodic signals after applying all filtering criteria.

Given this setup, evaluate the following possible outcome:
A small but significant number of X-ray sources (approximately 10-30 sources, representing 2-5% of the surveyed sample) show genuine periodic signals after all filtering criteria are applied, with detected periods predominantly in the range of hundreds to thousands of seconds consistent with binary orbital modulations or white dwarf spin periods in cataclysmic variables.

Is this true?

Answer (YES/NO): NO